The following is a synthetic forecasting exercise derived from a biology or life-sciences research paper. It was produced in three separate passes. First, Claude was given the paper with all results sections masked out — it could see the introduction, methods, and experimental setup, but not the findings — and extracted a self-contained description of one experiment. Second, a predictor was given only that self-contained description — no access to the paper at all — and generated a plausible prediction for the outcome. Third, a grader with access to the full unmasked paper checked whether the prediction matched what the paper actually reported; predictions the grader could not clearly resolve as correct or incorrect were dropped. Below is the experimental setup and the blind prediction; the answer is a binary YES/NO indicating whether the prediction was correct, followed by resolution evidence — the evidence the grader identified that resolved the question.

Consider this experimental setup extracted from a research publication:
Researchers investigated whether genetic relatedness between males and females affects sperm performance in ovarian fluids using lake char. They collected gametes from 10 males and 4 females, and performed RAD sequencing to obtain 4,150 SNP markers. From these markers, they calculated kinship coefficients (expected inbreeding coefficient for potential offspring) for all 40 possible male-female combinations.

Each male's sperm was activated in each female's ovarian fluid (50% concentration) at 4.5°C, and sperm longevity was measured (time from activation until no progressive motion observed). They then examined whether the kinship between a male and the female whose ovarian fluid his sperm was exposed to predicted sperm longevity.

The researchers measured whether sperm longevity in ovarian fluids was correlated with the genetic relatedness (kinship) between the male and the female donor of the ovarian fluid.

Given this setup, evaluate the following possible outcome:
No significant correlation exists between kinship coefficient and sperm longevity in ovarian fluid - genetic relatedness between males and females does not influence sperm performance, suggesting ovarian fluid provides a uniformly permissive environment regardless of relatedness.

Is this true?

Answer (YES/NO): NO